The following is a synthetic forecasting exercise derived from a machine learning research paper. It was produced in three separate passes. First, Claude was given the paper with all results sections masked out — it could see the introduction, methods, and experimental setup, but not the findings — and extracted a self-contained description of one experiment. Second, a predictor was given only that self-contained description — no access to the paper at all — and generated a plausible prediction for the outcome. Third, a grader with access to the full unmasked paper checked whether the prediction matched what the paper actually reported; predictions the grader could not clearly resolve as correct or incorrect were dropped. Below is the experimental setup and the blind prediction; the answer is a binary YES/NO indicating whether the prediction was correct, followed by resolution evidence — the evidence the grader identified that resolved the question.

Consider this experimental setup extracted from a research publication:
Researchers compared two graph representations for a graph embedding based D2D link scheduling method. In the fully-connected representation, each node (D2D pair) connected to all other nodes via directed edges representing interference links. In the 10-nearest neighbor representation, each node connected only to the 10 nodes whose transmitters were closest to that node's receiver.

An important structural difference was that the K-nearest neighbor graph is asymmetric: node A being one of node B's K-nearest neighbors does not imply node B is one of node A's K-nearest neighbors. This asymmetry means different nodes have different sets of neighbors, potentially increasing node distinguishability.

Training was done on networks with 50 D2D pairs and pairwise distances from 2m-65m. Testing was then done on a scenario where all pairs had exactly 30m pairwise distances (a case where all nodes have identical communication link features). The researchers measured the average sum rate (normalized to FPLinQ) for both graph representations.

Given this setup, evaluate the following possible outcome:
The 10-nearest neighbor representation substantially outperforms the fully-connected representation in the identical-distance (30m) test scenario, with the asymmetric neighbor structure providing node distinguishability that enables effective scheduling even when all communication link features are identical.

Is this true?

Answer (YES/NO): YES